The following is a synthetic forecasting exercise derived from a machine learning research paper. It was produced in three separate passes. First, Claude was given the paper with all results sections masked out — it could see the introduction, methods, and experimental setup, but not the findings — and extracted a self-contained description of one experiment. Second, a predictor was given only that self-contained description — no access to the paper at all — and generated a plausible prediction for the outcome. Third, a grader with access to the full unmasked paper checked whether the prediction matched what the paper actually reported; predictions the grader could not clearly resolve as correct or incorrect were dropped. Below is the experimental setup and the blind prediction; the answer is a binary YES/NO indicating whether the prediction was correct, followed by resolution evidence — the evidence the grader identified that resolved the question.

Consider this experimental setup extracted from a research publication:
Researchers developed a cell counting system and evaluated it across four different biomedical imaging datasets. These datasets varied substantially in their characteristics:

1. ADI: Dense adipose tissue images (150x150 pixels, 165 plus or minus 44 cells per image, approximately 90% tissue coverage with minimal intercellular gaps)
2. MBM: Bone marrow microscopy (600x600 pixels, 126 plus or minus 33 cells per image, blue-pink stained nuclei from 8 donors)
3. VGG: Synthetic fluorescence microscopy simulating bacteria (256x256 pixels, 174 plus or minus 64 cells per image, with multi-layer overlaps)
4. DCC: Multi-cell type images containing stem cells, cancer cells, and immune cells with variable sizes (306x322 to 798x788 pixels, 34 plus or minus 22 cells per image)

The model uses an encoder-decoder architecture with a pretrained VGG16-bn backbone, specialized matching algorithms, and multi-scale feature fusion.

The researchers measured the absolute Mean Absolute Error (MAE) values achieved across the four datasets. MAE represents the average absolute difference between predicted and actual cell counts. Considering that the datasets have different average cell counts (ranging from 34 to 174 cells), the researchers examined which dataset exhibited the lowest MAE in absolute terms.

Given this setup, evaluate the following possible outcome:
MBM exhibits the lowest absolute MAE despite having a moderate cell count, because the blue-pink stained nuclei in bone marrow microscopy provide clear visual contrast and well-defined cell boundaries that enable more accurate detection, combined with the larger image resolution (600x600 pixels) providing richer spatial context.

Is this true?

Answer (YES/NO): YES